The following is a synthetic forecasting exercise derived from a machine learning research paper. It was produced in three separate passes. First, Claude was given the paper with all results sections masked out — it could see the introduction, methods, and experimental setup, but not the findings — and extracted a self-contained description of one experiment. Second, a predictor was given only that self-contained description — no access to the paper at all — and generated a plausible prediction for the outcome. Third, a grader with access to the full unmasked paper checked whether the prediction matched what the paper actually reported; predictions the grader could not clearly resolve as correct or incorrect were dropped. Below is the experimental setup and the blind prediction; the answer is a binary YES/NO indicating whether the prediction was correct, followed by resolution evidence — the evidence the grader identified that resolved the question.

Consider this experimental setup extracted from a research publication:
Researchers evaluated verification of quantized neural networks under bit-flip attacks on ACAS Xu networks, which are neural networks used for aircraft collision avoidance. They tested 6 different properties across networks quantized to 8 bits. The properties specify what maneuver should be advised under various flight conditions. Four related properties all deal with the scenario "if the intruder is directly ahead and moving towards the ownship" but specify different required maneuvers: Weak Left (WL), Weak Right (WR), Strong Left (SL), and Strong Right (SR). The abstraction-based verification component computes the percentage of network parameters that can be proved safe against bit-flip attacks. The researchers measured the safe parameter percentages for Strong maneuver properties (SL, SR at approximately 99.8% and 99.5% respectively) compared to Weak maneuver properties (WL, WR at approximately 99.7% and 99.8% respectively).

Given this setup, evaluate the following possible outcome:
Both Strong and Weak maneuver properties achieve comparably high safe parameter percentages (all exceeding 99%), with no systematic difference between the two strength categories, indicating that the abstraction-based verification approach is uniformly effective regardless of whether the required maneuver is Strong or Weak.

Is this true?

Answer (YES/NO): YES